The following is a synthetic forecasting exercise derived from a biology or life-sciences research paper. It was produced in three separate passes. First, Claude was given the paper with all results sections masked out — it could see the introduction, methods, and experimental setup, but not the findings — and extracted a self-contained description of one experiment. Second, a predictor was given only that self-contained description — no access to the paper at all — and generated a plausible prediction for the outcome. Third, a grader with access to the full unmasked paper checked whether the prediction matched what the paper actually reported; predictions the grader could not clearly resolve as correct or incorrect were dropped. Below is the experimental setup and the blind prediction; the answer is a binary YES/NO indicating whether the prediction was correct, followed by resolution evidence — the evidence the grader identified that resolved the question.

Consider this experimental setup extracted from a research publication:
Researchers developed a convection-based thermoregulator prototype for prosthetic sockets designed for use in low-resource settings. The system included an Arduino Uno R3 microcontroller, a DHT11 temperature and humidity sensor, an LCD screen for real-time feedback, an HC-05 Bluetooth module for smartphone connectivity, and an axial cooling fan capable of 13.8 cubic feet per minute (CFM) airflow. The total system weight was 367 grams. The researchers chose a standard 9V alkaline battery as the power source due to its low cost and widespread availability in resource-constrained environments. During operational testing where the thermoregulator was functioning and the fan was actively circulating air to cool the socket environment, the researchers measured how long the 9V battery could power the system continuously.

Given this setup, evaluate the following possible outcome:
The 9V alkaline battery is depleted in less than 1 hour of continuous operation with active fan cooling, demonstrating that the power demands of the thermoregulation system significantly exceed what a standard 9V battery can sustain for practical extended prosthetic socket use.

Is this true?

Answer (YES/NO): NO